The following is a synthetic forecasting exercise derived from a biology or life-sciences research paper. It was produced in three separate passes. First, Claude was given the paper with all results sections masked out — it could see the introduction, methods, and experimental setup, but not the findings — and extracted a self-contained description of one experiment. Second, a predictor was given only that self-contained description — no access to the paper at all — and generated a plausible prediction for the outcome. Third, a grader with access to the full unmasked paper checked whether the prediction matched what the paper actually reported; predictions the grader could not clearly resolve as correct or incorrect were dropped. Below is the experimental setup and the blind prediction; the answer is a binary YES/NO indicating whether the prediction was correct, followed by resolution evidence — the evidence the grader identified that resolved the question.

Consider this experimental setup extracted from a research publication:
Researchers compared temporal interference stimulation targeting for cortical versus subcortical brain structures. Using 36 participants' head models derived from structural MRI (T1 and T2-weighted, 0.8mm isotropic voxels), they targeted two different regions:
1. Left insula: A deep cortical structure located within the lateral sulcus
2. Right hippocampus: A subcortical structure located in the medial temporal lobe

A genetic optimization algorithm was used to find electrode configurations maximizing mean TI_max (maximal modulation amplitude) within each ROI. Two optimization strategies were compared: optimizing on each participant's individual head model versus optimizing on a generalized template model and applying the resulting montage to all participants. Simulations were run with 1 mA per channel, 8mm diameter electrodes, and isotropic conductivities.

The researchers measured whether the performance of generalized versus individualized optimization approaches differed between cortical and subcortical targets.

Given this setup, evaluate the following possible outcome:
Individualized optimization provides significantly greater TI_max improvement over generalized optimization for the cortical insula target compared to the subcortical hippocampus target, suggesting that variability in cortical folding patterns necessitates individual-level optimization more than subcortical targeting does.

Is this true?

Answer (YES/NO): YES